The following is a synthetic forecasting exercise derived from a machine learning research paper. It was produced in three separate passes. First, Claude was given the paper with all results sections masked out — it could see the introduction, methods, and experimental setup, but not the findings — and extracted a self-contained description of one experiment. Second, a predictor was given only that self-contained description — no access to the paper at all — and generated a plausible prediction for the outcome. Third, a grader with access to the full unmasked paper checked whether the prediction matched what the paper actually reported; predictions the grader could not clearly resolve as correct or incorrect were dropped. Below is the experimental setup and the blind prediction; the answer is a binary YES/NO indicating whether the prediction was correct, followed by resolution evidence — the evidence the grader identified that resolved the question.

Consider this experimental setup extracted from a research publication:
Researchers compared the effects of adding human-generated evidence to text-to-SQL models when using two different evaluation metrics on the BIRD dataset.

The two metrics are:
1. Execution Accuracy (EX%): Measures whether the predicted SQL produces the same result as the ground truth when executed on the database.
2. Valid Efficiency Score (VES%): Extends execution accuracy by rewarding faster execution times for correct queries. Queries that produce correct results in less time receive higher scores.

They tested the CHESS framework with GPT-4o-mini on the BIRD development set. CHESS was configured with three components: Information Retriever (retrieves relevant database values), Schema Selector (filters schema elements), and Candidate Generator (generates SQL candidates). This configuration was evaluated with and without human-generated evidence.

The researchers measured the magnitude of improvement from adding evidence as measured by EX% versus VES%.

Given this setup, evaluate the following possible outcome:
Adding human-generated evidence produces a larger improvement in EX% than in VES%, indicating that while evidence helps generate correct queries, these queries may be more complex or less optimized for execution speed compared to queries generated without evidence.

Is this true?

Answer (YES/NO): NO